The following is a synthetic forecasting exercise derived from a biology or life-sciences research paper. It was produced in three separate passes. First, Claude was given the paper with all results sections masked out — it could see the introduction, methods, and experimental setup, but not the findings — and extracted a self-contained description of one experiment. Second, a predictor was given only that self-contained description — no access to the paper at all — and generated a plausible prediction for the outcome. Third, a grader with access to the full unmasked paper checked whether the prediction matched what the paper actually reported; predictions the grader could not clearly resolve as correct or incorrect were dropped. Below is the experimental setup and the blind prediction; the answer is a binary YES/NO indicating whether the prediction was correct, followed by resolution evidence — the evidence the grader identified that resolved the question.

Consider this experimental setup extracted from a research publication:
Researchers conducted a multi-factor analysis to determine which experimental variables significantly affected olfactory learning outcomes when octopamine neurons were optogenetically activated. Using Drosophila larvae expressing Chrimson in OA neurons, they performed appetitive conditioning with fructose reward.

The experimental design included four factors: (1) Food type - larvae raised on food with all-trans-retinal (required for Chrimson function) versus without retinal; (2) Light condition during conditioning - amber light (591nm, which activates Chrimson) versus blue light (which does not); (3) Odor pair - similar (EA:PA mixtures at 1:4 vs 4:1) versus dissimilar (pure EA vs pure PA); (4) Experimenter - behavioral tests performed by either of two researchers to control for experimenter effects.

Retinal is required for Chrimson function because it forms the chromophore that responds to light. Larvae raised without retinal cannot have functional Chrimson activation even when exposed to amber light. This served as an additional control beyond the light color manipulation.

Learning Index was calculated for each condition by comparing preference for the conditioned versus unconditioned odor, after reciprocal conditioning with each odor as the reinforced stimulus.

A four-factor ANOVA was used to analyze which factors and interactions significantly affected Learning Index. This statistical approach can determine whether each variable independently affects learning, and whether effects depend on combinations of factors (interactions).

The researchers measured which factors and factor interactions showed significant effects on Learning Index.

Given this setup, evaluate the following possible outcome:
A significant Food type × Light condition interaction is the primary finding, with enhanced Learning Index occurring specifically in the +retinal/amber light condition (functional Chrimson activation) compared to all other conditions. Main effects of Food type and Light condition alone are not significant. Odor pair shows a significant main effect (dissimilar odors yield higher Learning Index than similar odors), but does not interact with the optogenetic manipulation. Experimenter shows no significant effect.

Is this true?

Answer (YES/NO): NO